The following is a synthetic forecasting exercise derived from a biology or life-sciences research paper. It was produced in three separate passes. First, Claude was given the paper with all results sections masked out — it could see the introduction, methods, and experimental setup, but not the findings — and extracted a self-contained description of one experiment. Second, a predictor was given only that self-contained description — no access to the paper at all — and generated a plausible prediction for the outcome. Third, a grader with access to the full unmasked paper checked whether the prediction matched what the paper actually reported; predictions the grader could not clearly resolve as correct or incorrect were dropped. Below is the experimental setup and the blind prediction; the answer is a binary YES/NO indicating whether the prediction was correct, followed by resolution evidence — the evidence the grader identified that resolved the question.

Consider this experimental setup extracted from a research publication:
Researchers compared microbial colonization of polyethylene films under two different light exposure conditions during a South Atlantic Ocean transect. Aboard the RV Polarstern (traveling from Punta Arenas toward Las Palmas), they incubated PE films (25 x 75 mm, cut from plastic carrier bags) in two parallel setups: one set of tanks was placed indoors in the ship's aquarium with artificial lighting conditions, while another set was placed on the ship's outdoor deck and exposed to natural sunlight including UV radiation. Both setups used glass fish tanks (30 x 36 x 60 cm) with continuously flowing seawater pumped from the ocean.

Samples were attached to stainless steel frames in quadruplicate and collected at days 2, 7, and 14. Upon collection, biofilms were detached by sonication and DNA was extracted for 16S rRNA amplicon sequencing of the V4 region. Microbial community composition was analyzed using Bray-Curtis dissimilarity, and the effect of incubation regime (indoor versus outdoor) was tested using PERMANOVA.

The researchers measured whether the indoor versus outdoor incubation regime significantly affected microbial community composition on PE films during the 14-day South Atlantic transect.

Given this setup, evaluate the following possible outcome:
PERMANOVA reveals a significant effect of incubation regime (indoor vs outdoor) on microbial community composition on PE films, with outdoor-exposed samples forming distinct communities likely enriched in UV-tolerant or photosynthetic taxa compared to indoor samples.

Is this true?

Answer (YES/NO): YES